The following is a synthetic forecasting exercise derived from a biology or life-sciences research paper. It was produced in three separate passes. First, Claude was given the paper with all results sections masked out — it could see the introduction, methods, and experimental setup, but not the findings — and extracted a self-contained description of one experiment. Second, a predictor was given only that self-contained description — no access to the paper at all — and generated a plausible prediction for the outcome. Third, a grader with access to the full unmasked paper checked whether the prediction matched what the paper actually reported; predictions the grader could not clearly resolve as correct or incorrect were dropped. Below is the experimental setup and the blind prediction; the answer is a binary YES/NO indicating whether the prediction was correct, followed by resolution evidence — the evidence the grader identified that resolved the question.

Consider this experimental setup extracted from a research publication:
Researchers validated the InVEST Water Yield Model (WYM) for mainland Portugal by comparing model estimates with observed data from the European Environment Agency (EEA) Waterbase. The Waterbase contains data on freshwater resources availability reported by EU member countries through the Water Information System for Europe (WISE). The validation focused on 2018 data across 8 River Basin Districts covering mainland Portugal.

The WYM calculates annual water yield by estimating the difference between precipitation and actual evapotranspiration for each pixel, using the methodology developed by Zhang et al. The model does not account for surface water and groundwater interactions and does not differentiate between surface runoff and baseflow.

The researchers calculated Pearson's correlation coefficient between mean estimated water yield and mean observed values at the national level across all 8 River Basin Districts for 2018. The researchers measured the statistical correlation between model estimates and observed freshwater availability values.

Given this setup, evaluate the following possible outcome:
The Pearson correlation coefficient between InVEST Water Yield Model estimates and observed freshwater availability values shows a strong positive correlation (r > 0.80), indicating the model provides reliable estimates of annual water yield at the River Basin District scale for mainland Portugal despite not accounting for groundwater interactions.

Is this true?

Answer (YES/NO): YES